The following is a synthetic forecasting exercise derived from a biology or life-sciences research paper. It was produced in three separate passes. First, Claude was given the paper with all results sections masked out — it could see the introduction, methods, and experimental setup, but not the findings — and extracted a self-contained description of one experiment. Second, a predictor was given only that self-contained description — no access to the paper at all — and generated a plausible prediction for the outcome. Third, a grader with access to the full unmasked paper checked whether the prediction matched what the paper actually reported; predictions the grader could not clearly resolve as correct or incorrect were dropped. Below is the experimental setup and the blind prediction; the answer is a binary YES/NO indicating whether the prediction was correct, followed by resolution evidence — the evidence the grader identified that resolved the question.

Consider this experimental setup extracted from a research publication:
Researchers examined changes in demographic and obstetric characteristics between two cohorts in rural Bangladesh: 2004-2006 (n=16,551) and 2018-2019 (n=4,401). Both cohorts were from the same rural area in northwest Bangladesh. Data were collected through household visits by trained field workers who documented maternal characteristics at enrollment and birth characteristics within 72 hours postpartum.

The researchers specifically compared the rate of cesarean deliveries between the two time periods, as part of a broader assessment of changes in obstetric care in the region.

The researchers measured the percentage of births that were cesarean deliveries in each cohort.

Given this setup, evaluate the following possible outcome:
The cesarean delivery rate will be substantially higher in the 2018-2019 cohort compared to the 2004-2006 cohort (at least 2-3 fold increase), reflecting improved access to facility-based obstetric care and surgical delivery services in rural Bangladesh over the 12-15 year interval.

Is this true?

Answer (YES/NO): YES